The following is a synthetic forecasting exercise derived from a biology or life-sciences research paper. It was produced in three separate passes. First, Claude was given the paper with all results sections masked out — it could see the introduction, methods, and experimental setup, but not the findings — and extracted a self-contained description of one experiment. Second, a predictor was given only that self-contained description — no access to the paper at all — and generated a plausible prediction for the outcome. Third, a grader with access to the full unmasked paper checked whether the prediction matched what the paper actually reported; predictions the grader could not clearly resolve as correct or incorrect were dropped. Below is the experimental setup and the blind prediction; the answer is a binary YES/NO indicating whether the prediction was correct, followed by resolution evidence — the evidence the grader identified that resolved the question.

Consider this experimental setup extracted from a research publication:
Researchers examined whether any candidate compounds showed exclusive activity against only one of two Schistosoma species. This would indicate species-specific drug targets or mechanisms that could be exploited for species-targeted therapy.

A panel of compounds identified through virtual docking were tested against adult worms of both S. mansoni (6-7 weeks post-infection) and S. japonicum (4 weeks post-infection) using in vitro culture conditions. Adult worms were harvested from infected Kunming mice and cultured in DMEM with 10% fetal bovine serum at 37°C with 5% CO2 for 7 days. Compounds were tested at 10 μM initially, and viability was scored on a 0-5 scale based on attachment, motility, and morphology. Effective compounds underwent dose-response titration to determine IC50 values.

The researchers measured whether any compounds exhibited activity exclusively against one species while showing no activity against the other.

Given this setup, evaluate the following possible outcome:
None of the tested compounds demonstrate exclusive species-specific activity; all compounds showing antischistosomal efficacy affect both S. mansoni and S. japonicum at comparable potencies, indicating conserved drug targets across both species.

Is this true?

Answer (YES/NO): NO